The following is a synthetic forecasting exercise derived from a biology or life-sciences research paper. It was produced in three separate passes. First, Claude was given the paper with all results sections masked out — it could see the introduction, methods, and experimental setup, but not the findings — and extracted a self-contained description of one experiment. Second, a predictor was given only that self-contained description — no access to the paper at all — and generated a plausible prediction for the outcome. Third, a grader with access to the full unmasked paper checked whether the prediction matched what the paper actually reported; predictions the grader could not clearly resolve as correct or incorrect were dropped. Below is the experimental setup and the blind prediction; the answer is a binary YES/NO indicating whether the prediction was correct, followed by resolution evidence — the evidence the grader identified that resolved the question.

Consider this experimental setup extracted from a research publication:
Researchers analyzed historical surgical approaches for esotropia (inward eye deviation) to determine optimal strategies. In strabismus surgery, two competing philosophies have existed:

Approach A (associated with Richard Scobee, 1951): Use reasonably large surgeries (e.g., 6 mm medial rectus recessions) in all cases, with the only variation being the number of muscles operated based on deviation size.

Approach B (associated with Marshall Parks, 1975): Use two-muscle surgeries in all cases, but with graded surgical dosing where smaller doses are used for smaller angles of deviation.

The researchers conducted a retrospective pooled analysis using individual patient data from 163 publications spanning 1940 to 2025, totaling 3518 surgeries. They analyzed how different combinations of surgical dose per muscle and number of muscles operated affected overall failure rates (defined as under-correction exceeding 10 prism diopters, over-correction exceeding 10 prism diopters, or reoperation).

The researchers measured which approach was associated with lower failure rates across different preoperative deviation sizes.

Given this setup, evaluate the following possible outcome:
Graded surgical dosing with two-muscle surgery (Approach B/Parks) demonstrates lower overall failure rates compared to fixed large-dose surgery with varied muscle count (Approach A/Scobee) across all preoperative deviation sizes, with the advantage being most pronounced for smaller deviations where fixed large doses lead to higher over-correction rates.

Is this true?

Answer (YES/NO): NO